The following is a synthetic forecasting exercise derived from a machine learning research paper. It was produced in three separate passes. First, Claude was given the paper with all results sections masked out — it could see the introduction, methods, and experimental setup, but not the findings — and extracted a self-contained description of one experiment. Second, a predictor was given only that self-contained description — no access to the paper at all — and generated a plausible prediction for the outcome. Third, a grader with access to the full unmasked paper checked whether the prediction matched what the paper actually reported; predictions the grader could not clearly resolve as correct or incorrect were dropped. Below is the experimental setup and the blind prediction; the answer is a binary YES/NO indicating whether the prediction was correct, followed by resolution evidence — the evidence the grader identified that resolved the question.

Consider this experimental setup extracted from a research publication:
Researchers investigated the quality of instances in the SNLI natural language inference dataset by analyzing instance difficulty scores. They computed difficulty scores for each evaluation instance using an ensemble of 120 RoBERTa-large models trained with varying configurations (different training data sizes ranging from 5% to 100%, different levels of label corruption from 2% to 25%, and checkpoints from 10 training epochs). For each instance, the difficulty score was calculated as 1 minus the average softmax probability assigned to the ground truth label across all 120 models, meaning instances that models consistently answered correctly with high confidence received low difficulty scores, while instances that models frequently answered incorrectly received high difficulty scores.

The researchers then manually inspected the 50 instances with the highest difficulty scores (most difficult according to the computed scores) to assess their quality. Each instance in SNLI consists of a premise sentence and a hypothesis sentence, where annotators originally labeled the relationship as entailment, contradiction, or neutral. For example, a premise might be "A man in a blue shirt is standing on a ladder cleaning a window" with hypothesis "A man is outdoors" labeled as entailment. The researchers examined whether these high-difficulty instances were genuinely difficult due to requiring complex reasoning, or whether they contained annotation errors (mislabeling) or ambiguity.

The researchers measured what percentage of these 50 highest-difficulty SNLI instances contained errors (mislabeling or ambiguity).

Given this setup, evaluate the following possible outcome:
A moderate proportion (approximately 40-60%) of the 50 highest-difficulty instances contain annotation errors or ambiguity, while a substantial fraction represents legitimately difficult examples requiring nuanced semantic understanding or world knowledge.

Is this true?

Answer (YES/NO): NO